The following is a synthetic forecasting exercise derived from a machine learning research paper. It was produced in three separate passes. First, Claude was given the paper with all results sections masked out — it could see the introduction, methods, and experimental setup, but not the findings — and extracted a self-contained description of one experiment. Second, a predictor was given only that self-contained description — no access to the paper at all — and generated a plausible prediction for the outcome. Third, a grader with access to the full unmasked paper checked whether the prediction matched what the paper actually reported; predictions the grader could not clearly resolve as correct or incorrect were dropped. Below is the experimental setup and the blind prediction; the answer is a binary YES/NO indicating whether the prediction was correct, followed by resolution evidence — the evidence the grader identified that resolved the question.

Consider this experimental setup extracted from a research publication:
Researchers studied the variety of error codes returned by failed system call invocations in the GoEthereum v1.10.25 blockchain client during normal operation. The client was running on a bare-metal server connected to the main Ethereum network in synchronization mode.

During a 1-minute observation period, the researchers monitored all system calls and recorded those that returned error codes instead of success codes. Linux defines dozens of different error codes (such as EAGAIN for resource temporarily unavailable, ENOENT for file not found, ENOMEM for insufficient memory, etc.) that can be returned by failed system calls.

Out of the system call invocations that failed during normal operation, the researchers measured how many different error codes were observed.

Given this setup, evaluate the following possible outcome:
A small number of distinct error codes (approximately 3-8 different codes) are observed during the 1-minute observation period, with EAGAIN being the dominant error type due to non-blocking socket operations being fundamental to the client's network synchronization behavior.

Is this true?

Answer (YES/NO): NO